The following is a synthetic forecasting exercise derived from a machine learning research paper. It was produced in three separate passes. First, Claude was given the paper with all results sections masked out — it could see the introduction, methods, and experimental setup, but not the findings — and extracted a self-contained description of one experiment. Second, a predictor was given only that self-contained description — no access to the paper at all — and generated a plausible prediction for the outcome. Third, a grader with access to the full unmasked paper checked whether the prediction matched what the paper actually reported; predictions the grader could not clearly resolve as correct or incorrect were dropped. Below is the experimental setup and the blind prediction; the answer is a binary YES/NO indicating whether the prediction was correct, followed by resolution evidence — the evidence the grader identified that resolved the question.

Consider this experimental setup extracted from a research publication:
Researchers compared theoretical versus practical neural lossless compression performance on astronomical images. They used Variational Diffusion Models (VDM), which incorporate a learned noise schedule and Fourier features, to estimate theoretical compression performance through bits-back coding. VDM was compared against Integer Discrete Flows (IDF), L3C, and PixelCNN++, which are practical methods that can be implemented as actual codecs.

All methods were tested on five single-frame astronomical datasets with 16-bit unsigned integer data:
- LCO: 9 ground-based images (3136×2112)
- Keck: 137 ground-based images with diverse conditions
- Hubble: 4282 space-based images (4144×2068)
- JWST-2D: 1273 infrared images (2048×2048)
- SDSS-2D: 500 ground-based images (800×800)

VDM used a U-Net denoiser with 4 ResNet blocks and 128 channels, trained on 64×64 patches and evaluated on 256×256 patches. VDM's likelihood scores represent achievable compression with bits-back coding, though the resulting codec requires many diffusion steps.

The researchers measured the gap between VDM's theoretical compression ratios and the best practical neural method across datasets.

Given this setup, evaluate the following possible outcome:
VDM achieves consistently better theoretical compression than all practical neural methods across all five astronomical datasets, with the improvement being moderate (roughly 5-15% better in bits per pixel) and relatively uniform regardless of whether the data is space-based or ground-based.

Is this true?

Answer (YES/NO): NO